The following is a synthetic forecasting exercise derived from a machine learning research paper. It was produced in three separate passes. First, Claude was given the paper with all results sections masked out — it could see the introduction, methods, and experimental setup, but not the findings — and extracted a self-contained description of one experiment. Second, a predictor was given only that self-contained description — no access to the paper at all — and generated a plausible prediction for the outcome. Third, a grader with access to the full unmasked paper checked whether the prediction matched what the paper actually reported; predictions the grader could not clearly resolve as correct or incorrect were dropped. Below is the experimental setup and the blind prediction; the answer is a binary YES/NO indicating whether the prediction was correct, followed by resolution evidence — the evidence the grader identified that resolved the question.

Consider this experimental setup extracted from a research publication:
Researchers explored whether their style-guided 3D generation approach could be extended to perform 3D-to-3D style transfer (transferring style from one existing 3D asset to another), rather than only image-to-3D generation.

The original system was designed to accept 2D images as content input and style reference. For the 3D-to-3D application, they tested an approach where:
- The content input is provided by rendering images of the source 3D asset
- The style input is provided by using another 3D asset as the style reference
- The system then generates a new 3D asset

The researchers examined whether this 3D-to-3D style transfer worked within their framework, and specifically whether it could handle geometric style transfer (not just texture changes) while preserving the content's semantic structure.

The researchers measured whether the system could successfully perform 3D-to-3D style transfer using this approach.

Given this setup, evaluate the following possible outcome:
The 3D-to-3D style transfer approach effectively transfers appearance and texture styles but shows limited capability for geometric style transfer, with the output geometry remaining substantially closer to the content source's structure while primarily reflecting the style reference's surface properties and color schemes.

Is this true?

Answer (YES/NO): NO